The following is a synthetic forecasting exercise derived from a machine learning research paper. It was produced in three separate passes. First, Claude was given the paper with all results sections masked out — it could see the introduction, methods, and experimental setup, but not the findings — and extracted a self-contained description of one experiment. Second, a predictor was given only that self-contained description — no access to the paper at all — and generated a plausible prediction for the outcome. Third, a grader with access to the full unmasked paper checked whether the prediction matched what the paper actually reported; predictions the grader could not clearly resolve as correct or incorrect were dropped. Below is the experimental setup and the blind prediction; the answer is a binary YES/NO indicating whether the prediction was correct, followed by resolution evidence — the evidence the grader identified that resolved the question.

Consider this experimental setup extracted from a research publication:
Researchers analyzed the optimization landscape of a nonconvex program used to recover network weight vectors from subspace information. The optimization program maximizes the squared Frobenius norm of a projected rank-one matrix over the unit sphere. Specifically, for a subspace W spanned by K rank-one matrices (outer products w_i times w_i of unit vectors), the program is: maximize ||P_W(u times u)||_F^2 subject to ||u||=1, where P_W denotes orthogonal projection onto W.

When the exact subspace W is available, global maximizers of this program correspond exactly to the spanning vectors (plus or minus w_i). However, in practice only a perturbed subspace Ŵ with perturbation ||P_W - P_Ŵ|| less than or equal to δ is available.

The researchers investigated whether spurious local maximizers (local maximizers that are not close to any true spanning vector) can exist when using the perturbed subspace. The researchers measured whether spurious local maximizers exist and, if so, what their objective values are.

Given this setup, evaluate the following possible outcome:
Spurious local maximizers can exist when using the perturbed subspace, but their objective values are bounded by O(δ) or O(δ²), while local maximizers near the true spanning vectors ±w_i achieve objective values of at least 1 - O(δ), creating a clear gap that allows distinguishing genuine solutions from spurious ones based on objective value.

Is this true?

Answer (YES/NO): YES